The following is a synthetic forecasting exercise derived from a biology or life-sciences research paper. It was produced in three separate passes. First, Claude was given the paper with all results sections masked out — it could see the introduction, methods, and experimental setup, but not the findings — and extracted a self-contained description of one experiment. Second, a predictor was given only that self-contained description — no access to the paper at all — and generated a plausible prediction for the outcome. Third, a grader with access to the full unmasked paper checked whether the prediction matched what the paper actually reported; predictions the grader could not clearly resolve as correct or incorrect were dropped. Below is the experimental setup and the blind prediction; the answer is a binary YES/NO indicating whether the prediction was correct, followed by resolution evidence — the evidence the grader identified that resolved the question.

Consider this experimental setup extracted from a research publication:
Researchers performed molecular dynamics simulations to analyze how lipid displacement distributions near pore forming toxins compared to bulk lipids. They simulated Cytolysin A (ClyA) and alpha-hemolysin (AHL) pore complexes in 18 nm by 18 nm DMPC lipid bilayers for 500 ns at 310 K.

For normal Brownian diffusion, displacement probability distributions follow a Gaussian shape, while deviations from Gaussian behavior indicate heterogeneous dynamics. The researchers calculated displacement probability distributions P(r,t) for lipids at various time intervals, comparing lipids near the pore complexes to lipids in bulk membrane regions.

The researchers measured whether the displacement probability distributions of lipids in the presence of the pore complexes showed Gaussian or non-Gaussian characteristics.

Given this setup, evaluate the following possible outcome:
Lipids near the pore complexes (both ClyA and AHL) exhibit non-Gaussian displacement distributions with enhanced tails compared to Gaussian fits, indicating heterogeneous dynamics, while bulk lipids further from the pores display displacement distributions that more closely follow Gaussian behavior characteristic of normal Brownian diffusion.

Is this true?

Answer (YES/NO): NO